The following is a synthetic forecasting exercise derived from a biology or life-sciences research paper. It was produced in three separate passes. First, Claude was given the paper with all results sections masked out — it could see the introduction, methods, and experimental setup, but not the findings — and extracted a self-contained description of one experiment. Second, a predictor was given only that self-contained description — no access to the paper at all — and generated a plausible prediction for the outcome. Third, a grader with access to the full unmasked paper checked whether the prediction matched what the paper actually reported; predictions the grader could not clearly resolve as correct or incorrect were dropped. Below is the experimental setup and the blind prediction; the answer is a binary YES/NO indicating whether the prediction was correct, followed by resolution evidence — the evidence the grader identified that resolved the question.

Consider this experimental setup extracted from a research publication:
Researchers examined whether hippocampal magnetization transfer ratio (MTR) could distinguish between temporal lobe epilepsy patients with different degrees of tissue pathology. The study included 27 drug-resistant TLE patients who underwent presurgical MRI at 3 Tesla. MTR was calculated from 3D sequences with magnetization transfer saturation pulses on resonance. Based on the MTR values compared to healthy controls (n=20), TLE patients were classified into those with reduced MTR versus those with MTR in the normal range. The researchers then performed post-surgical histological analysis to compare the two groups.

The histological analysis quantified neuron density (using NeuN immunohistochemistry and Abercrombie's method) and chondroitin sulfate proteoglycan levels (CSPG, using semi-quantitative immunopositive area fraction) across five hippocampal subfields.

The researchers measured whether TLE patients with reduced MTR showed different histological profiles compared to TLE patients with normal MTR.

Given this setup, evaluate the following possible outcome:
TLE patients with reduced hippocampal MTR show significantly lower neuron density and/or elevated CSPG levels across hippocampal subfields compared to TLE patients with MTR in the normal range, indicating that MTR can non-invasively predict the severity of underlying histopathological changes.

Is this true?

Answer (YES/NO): NO